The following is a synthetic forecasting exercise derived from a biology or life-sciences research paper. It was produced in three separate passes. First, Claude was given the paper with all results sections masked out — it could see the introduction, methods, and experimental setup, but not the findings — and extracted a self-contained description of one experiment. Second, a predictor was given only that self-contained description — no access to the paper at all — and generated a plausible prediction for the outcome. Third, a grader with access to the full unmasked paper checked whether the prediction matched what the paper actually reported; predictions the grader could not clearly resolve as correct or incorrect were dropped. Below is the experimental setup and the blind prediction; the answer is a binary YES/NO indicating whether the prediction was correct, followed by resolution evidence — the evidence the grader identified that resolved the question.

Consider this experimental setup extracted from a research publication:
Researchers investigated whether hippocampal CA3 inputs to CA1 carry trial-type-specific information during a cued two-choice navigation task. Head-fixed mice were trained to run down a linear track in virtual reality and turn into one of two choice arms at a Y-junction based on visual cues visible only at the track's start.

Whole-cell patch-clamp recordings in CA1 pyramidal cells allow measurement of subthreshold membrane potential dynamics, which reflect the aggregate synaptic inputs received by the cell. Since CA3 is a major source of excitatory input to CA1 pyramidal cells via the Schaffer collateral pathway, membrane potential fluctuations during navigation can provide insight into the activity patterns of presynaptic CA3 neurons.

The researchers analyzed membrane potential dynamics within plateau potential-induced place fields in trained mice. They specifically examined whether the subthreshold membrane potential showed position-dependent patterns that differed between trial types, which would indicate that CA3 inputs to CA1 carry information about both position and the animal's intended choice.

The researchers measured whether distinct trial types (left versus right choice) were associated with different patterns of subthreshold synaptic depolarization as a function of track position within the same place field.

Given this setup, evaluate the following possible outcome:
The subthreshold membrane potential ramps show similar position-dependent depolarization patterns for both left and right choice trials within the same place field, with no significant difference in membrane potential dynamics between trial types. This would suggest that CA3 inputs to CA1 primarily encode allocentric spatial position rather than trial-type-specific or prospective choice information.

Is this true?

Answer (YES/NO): NO